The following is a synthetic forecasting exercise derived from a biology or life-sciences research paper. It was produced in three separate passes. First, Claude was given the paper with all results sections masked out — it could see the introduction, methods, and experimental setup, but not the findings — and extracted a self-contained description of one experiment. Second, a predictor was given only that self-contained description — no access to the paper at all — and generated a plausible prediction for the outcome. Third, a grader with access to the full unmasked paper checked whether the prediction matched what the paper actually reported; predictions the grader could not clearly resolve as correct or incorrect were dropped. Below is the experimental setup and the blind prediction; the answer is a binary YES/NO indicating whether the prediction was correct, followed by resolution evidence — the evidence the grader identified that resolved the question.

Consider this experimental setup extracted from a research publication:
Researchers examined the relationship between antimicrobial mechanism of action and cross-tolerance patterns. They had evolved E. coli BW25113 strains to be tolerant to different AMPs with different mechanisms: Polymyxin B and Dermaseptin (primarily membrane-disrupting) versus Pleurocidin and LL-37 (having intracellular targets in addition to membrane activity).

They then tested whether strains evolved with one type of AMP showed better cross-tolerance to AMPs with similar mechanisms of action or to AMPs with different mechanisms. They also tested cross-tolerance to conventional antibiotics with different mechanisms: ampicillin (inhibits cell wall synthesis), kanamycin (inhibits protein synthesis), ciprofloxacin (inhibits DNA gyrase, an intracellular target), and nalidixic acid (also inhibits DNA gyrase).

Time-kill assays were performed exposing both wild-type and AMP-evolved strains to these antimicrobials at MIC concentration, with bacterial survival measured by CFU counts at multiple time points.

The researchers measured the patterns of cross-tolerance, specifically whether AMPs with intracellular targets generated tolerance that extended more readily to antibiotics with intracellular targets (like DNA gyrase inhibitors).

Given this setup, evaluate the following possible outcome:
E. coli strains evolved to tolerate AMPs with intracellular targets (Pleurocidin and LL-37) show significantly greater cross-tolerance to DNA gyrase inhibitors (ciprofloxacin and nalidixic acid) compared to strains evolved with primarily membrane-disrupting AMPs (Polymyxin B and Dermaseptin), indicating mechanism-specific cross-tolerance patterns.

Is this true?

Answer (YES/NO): NO